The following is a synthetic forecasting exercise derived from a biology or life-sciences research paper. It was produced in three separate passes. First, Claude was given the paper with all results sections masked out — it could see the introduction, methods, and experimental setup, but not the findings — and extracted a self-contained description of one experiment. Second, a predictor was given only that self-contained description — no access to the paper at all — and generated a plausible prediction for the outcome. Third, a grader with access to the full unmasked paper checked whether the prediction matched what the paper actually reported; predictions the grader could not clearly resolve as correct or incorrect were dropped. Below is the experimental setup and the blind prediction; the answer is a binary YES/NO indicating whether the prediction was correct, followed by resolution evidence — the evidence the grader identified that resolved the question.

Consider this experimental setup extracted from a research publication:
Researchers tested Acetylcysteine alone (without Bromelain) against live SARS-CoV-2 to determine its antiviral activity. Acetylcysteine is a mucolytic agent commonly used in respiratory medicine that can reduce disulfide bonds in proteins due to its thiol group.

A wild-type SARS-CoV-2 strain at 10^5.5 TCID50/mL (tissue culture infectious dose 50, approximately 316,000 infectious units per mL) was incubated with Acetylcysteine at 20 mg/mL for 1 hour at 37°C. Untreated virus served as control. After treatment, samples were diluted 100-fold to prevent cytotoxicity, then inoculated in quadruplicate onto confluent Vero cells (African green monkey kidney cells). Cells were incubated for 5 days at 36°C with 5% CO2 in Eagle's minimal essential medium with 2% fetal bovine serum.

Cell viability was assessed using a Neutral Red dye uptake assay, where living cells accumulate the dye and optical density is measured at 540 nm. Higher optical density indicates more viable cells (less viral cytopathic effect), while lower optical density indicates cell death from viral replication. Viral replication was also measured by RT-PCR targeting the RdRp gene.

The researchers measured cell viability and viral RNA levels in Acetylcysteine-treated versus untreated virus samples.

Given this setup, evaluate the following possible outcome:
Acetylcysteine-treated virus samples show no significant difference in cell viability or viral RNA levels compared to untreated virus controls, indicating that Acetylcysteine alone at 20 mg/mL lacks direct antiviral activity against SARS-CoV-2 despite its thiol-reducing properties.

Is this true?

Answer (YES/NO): YES